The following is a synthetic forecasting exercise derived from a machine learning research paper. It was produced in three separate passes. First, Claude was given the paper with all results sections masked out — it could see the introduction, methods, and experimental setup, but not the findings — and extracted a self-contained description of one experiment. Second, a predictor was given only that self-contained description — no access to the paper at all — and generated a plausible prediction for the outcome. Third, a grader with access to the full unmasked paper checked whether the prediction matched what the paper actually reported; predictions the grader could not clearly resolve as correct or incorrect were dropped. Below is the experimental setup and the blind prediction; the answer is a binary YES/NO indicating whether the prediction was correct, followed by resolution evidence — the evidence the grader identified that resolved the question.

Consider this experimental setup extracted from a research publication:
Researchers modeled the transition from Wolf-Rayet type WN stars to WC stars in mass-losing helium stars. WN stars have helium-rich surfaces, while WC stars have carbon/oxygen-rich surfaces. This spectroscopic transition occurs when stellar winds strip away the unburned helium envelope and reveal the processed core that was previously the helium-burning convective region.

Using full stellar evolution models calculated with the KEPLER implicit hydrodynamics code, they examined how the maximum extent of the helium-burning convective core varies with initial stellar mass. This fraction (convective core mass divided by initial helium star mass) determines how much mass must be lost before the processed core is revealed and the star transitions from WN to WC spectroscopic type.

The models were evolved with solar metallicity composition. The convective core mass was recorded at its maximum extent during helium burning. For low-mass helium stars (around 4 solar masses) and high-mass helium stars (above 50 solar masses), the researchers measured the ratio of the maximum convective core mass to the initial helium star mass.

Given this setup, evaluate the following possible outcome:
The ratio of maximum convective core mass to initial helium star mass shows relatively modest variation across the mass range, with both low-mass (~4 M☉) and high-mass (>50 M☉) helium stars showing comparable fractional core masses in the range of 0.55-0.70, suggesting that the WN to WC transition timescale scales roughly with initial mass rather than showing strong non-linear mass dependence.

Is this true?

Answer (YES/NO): NO